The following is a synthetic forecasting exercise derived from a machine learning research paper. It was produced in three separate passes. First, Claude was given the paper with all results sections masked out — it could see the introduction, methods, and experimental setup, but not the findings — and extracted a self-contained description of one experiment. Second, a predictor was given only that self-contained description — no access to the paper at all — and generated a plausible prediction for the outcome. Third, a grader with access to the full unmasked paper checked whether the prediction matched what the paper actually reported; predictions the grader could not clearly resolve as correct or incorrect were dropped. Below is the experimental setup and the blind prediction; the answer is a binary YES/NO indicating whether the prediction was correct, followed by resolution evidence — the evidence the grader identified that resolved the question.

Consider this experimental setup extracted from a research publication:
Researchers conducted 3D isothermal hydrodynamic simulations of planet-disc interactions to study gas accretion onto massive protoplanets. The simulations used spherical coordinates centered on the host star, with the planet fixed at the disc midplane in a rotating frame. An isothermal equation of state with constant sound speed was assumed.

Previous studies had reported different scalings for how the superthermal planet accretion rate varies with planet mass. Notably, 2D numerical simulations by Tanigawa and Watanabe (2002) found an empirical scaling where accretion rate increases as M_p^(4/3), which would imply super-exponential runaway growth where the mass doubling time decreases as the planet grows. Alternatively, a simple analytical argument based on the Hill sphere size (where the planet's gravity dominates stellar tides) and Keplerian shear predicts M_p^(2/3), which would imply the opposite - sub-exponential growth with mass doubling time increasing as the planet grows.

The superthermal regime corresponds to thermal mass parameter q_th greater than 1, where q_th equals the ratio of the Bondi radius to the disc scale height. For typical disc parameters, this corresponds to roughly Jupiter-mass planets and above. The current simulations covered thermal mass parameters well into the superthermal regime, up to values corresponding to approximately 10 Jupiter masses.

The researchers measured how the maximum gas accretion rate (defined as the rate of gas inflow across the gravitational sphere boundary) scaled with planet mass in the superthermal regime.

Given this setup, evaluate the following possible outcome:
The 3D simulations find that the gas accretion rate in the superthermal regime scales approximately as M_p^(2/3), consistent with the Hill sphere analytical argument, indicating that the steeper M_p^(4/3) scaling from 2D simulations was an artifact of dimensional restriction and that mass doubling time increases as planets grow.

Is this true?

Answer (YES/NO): NO